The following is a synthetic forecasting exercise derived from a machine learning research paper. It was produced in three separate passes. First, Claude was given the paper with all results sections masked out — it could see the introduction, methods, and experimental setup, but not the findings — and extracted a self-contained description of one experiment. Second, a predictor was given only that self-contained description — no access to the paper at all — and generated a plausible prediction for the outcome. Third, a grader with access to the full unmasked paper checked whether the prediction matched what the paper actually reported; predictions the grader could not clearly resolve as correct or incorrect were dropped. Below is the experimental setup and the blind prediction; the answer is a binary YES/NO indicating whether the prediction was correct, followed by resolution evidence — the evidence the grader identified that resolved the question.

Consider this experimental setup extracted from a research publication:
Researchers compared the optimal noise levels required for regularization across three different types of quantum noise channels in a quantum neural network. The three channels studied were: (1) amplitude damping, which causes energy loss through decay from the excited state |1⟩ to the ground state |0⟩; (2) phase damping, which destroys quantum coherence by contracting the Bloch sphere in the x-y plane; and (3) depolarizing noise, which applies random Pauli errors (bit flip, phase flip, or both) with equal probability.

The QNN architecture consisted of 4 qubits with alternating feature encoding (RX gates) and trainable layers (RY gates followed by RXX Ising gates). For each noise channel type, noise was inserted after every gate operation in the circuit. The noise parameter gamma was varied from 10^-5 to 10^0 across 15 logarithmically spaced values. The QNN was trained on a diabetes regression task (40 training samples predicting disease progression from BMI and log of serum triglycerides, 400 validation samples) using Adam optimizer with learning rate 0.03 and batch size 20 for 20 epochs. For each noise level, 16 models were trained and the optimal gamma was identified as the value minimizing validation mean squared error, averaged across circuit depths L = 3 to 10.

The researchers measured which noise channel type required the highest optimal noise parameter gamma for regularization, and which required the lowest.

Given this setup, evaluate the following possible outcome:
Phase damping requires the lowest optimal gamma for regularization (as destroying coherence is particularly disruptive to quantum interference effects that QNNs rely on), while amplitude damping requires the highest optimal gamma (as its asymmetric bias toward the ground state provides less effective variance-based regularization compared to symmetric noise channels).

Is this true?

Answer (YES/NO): NO